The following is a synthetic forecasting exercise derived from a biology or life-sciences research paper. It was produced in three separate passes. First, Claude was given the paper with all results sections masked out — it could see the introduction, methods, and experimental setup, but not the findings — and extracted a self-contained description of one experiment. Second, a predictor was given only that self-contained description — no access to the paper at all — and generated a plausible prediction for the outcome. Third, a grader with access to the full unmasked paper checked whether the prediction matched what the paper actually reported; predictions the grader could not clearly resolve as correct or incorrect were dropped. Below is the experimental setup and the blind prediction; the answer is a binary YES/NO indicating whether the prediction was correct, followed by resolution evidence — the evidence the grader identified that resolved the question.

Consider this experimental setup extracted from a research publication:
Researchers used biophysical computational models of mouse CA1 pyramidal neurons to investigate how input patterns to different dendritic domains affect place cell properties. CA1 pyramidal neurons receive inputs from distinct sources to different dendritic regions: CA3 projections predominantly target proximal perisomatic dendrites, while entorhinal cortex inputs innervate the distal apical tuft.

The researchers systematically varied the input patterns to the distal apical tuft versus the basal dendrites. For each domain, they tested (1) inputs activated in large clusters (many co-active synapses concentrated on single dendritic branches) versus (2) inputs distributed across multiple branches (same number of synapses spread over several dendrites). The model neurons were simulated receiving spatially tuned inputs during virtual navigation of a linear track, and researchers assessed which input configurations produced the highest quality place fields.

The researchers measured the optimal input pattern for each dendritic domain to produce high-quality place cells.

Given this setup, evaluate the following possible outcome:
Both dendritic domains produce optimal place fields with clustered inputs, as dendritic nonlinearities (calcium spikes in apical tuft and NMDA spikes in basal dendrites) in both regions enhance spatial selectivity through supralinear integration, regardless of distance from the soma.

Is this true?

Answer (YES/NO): NO